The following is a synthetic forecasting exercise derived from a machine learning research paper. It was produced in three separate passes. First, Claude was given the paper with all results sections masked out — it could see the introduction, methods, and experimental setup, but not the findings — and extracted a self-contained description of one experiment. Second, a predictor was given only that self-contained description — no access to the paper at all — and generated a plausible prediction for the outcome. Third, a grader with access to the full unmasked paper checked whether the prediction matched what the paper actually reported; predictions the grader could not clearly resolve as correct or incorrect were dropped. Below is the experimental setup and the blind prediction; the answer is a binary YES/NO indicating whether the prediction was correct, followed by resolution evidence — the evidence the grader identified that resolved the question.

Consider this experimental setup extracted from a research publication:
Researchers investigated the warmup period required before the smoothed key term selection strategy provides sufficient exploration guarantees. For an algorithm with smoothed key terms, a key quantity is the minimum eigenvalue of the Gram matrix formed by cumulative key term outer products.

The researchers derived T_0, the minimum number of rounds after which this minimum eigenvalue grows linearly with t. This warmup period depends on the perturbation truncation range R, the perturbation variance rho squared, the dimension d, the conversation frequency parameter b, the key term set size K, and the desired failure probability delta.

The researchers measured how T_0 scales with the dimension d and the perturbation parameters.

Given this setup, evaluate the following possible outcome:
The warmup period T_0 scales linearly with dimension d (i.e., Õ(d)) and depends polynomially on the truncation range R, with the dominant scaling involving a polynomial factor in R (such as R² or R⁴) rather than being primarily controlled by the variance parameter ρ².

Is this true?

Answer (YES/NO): NO